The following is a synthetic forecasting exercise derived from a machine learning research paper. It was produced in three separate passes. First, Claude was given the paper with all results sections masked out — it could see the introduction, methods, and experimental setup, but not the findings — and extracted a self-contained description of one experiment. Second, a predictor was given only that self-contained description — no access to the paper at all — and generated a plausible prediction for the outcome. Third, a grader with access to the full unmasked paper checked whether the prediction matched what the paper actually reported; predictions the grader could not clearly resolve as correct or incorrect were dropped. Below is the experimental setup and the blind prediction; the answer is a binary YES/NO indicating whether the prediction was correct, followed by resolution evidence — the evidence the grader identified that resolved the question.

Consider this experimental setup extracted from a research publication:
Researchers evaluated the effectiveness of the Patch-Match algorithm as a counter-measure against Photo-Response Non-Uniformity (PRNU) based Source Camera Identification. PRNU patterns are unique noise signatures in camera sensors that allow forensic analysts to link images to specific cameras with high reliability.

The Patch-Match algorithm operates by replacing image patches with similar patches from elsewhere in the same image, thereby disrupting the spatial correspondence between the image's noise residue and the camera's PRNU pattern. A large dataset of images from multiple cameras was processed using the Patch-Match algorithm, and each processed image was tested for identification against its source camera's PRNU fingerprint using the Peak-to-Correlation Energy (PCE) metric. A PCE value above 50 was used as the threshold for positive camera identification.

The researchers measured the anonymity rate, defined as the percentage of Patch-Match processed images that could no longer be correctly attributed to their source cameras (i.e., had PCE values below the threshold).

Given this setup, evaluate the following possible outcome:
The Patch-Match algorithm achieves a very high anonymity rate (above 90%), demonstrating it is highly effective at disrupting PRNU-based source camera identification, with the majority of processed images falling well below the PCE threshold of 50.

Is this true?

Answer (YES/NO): YES